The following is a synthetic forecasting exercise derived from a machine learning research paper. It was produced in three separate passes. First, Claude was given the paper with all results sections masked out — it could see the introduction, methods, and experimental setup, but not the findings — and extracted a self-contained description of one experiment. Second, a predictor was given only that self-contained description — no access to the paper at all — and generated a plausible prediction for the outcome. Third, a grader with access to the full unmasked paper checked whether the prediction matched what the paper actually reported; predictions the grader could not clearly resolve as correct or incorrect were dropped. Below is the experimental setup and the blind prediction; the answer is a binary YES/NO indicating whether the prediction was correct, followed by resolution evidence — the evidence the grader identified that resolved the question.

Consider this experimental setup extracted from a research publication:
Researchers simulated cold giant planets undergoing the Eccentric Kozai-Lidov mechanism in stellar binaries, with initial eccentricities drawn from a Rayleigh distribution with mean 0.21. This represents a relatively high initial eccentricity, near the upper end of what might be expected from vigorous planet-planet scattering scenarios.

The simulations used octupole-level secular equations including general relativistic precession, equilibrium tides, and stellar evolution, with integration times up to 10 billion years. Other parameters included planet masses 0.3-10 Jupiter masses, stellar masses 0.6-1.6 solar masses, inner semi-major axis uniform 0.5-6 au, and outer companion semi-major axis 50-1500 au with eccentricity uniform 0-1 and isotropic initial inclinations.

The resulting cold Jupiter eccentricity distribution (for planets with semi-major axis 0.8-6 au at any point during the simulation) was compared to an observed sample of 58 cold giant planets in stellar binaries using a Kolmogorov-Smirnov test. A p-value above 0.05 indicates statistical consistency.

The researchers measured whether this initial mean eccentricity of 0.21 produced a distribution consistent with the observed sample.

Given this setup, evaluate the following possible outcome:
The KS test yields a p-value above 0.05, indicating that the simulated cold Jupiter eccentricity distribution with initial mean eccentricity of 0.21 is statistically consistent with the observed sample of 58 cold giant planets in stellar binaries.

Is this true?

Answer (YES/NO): NO